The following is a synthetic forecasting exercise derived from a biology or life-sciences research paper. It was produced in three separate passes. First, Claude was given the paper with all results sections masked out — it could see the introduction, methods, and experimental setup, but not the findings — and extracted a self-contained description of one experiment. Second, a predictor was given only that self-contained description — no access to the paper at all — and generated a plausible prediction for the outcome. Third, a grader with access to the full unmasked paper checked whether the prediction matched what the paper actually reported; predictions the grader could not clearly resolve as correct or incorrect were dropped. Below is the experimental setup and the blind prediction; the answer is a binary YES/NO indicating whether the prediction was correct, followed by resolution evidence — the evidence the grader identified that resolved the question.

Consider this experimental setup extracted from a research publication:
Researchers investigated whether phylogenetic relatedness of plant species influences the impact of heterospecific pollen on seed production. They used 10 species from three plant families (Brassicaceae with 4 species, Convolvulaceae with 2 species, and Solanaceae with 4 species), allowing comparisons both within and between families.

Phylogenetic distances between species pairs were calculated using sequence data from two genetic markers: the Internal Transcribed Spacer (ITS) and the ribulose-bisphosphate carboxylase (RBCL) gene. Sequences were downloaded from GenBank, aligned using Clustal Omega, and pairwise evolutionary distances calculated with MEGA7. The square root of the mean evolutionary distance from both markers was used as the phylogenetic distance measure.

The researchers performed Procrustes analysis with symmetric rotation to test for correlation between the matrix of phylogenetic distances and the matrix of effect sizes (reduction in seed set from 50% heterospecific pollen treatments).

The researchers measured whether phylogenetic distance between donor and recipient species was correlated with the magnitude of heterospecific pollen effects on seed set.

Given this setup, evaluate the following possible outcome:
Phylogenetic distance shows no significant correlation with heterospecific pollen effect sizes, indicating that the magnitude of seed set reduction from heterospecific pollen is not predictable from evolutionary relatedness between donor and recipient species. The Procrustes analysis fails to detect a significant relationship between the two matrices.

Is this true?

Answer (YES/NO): YES